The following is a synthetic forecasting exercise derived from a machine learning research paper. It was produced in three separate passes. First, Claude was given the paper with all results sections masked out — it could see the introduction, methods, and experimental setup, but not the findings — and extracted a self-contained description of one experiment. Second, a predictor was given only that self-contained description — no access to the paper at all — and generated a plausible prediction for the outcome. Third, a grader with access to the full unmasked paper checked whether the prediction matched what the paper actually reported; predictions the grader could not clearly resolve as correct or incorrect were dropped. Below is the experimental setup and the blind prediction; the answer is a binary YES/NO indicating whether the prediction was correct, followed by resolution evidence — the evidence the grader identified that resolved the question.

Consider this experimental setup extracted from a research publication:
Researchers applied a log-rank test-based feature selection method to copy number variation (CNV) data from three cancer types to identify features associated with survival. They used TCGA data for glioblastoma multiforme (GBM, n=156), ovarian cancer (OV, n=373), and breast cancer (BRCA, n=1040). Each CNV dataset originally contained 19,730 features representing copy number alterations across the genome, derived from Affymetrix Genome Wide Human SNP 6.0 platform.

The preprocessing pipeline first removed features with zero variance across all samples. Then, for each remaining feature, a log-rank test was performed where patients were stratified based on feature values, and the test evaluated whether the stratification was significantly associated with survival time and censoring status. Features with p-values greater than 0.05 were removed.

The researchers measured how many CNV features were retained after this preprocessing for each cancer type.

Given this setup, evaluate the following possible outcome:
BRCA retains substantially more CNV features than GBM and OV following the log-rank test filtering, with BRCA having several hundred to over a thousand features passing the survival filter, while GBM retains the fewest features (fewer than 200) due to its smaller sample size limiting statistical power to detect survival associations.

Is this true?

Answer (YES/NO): NO